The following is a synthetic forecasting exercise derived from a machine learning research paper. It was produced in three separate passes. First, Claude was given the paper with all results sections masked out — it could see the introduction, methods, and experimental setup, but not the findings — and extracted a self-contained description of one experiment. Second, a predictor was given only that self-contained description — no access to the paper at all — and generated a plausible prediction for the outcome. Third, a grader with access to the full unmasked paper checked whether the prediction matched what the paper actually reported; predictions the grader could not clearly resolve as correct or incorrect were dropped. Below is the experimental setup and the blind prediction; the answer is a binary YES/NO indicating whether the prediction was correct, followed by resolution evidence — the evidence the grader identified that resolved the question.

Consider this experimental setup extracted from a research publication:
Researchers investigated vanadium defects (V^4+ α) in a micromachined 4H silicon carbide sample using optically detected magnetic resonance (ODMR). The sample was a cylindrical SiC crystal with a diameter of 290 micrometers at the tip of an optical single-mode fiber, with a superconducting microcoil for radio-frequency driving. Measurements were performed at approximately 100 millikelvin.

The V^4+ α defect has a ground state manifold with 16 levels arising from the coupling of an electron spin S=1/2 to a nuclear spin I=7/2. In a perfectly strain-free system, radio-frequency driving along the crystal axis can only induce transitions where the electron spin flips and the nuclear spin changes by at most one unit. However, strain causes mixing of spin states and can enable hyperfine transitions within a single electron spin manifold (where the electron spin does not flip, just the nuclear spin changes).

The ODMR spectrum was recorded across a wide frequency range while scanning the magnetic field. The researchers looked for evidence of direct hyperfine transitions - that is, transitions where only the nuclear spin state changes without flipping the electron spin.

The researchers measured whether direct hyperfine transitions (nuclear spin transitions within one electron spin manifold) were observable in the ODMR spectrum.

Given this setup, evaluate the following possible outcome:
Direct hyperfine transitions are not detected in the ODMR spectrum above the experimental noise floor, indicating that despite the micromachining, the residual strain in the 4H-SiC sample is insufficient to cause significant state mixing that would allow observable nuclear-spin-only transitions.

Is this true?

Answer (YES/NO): NO